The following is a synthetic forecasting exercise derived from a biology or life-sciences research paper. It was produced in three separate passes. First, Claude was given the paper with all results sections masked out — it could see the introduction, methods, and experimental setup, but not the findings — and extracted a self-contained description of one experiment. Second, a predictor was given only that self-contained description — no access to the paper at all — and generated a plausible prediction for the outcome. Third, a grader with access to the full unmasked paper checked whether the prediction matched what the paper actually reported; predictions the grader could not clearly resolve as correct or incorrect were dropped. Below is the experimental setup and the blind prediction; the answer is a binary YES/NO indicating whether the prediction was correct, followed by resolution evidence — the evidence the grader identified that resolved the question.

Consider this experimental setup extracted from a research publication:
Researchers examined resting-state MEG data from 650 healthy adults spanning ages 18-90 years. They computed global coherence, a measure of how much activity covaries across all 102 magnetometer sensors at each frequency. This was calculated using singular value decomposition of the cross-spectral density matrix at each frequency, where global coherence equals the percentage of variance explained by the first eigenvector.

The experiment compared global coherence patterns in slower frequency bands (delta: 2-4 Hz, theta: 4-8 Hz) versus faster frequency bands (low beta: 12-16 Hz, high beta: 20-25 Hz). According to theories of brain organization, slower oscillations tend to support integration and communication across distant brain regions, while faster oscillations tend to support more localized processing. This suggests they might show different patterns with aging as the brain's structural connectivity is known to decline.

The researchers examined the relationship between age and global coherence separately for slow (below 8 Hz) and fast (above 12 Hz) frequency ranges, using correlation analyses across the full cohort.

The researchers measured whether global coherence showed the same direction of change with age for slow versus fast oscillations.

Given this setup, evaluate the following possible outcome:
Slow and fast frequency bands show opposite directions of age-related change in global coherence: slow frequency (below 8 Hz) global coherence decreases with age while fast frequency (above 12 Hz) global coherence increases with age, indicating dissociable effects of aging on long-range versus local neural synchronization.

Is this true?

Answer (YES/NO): NO